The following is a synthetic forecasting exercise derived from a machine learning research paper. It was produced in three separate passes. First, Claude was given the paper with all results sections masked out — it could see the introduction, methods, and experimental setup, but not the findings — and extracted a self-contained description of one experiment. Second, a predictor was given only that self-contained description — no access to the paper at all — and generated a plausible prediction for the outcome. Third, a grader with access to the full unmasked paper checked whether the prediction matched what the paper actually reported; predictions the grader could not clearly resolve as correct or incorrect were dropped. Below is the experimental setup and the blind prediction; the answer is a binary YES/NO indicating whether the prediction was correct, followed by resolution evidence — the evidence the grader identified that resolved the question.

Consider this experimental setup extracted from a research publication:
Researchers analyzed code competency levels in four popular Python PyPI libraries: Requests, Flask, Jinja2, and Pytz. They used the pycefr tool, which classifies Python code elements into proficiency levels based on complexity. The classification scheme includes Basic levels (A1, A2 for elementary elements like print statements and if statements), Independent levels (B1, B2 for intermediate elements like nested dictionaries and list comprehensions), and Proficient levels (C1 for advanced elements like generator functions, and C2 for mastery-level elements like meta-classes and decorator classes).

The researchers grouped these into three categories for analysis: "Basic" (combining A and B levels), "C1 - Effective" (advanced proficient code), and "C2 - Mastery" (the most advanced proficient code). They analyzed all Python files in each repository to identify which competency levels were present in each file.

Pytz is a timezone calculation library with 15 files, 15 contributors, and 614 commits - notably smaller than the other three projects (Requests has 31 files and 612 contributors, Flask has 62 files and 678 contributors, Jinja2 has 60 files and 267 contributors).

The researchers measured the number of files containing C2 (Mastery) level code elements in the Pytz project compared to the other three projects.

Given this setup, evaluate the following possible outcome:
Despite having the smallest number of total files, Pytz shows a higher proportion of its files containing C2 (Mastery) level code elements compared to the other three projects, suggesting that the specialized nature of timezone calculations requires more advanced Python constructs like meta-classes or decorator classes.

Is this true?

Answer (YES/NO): NO